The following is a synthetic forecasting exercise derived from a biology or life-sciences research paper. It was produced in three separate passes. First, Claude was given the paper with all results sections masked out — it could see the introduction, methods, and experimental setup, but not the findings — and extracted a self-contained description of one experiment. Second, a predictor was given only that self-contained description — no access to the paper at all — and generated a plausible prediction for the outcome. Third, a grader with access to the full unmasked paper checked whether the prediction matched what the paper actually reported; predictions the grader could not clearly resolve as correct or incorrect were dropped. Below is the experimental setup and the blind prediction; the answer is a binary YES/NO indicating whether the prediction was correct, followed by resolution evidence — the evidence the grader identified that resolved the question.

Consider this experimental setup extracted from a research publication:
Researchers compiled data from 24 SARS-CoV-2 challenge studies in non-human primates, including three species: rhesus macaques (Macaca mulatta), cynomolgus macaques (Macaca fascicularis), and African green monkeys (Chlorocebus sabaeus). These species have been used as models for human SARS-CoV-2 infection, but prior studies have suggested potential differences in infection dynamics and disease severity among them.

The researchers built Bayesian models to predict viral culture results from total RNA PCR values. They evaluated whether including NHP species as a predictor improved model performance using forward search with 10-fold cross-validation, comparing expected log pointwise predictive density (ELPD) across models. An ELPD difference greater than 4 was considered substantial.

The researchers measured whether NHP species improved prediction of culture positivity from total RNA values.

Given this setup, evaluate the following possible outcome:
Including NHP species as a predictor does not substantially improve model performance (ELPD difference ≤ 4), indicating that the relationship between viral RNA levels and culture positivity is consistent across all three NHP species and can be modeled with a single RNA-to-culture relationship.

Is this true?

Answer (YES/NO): NO